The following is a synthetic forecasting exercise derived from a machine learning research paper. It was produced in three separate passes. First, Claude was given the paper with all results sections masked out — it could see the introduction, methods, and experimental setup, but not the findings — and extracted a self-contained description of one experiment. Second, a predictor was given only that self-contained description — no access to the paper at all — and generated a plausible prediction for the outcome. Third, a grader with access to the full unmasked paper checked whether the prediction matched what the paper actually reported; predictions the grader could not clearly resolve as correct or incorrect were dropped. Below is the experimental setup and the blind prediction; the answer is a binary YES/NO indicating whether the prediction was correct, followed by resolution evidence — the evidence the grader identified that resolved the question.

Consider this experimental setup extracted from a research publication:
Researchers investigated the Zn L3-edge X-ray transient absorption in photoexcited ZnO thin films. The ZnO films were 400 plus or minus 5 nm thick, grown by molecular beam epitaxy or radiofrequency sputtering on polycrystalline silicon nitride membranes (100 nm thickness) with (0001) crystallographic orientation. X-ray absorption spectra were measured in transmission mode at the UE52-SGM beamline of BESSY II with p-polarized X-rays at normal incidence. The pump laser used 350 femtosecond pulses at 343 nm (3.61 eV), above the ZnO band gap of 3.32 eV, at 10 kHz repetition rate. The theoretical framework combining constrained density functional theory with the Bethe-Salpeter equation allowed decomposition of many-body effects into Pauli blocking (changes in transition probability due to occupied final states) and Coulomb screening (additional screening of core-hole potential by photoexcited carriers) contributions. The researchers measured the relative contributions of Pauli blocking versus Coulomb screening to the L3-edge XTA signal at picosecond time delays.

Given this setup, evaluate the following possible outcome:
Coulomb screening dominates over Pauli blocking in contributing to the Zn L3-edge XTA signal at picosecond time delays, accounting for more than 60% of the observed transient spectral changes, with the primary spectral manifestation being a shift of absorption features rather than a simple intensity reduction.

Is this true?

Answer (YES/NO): YES